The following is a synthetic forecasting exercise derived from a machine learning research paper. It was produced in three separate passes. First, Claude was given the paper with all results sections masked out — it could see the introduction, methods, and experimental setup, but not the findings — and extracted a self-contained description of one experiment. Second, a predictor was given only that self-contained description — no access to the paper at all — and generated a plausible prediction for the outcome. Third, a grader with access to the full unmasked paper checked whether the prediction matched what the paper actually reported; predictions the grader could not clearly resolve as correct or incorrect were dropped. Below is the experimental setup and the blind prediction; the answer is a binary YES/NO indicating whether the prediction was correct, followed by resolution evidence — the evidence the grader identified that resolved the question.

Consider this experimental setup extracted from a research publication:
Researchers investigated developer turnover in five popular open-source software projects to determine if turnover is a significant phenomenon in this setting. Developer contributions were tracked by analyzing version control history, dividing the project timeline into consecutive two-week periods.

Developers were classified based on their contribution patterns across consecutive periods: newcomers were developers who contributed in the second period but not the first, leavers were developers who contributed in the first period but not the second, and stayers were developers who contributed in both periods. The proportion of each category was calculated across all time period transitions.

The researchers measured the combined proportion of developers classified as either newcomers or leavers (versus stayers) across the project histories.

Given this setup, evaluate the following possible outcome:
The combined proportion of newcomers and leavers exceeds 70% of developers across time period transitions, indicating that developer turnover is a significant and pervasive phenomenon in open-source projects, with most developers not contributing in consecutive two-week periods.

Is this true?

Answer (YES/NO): YES